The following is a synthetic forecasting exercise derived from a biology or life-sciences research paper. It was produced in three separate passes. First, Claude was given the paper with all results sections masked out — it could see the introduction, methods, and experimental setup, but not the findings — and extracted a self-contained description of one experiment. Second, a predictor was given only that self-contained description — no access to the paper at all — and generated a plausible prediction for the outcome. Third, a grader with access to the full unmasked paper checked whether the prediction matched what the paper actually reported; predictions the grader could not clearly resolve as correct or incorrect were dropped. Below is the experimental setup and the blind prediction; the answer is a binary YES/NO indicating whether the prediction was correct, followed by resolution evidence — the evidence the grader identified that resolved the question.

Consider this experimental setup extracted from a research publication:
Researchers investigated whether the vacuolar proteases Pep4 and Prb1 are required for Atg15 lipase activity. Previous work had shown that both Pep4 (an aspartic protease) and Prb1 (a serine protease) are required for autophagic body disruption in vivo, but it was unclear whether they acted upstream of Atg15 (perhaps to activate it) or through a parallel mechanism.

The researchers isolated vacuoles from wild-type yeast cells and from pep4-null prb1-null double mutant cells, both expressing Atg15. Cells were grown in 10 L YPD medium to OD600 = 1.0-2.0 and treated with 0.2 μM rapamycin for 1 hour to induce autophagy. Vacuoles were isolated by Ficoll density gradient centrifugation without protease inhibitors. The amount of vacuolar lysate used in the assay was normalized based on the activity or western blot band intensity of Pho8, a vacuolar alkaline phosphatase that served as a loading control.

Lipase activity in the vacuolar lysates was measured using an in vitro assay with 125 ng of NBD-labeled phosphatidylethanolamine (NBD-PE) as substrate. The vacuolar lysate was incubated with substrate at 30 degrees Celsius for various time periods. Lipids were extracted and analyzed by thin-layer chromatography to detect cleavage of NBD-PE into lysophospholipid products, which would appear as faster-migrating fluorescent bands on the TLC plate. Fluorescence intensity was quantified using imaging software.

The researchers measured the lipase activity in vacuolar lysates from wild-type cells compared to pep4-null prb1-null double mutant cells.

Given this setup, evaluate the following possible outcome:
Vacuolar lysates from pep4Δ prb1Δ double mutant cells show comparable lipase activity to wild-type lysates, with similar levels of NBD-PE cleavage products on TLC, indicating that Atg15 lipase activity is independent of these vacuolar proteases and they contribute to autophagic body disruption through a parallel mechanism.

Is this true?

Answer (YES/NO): NO